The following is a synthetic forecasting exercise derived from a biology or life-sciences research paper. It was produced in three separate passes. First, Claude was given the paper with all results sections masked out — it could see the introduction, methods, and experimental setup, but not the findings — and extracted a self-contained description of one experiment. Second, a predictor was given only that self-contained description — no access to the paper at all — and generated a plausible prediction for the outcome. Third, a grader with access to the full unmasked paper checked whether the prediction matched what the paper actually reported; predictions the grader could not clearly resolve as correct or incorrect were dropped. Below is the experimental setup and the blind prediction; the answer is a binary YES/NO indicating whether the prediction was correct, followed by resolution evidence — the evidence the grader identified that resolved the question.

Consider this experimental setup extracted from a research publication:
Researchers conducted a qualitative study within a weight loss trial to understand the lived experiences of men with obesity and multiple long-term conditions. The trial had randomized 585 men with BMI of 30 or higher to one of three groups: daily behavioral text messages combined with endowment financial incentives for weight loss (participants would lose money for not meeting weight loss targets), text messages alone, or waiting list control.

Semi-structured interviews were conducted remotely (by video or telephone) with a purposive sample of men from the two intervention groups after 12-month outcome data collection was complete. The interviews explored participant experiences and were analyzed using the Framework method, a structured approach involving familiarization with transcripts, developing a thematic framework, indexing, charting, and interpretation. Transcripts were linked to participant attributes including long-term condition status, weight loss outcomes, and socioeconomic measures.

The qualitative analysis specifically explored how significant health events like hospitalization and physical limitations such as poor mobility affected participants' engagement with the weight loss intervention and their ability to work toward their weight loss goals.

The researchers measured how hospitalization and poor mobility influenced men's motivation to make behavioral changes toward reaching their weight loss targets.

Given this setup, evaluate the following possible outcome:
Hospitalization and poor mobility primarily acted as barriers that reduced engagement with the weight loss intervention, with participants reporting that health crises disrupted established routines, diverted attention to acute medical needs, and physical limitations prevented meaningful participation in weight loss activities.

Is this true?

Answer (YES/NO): YES